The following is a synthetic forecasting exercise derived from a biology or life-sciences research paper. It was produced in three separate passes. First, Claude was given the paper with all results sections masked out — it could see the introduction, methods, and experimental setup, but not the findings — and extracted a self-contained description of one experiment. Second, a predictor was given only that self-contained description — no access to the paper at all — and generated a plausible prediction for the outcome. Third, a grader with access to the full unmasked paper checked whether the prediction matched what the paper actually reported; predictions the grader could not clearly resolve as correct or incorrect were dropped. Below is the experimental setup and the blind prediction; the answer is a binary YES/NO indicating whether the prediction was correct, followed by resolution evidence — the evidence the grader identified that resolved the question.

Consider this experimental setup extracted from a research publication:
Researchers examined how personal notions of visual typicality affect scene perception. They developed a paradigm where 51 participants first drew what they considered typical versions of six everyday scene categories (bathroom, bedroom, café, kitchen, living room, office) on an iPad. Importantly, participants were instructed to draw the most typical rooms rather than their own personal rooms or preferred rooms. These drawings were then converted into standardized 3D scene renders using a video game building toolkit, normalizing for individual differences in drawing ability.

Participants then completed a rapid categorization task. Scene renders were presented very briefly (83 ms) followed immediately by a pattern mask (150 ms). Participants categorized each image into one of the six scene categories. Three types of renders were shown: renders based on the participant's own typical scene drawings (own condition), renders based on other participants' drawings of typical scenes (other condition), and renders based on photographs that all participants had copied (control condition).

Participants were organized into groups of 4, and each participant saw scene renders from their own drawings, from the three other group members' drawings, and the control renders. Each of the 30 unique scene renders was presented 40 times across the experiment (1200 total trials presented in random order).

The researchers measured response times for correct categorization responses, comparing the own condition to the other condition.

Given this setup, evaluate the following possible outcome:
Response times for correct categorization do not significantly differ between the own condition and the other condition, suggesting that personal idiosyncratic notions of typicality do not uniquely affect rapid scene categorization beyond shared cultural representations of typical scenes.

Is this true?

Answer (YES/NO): NO